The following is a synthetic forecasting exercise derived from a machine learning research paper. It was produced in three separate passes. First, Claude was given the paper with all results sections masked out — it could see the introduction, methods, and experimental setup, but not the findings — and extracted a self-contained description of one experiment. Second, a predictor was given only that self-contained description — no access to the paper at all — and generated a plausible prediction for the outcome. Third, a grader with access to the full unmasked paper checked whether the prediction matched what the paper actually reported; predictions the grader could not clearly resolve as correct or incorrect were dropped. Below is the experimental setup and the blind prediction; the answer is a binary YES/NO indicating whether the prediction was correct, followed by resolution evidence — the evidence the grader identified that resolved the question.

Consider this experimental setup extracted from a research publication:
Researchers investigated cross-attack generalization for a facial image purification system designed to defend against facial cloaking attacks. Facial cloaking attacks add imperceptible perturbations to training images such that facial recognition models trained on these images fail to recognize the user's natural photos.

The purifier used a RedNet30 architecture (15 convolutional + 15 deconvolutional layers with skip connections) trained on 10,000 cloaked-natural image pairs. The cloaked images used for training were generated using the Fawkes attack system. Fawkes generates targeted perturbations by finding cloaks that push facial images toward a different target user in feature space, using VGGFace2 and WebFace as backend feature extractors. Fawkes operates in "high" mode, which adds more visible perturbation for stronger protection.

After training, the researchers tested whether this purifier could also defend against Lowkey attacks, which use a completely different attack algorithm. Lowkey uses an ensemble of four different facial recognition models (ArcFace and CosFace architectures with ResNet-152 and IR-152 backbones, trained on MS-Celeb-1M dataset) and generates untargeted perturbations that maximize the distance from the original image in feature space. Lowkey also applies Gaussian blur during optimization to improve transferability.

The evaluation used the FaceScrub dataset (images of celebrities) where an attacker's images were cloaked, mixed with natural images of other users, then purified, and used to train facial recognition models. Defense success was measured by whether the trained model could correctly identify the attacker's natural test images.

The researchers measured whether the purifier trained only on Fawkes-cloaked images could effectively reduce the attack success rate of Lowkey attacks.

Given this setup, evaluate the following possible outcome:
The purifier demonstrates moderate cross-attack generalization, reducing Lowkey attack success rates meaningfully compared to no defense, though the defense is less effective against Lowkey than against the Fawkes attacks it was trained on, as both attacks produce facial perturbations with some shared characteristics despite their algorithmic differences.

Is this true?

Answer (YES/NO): NO